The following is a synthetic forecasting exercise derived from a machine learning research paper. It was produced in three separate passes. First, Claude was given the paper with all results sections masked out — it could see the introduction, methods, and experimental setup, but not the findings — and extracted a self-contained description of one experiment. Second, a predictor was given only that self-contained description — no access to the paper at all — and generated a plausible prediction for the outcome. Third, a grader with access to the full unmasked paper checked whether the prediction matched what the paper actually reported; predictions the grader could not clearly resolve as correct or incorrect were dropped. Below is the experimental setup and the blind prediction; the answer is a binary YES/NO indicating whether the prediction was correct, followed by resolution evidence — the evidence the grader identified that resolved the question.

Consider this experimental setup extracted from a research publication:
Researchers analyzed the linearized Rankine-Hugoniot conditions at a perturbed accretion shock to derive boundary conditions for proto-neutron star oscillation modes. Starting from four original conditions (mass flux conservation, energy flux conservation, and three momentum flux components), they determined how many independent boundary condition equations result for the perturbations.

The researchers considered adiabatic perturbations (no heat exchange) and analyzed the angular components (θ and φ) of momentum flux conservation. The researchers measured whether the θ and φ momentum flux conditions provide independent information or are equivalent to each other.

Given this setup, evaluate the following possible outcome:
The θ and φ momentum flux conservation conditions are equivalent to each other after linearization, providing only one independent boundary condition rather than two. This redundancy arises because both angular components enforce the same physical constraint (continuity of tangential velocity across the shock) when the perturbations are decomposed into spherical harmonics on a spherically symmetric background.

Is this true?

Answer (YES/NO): YES